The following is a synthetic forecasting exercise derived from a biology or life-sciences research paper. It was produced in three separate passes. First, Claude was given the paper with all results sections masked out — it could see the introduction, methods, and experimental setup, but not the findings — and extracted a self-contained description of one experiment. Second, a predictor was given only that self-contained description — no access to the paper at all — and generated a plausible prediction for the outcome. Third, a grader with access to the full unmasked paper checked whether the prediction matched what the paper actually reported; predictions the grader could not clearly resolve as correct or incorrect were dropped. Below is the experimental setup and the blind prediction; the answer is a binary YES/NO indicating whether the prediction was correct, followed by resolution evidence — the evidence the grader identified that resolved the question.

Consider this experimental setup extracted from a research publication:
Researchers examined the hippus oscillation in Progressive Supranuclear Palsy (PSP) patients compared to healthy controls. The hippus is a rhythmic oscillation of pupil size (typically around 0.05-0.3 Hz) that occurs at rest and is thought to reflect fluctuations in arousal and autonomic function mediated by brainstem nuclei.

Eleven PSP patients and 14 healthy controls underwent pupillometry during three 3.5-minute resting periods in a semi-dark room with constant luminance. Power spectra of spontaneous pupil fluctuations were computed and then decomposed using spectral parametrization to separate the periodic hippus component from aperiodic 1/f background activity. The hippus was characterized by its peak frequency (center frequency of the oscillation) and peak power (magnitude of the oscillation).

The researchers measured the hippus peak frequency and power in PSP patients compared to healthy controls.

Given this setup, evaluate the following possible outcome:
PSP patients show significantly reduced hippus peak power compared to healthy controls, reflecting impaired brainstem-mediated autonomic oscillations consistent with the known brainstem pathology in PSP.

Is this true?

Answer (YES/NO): NO